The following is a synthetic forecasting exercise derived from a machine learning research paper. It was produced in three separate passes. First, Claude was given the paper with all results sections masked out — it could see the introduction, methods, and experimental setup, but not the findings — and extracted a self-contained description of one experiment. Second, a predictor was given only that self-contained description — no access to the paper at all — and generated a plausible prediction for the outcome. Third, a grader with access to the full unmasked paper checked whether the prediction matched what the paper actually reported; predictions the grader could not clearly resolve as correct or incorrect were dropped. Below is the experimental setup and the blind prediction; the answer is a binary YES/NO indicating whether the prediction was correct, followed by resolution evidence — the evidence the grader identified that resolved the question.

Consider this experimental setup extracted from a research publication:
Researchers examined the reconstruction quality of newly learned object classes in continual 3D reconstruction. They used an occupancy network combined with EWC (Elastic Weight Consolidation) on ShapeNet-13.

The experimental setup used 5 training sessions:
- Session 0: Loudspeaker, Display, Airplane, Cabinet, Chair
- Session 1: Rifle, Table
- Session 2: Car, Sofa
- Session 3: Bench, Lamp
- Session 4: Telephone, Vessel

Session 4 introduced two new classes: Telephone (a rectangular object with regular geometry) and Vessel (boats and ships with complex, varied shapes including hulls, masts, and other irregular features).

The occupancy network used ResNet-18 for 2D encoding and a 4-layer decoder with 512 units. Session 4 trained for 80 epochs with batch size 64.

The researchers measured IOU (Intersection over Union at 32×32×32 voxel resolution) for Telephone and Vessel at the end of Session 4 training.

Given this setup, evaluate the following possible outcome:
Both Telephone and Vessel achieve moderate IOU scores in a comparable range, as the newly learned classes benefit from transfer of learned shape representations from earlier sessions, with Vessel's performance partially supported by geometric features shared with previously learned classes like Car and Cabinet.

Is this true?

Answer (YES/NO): NO